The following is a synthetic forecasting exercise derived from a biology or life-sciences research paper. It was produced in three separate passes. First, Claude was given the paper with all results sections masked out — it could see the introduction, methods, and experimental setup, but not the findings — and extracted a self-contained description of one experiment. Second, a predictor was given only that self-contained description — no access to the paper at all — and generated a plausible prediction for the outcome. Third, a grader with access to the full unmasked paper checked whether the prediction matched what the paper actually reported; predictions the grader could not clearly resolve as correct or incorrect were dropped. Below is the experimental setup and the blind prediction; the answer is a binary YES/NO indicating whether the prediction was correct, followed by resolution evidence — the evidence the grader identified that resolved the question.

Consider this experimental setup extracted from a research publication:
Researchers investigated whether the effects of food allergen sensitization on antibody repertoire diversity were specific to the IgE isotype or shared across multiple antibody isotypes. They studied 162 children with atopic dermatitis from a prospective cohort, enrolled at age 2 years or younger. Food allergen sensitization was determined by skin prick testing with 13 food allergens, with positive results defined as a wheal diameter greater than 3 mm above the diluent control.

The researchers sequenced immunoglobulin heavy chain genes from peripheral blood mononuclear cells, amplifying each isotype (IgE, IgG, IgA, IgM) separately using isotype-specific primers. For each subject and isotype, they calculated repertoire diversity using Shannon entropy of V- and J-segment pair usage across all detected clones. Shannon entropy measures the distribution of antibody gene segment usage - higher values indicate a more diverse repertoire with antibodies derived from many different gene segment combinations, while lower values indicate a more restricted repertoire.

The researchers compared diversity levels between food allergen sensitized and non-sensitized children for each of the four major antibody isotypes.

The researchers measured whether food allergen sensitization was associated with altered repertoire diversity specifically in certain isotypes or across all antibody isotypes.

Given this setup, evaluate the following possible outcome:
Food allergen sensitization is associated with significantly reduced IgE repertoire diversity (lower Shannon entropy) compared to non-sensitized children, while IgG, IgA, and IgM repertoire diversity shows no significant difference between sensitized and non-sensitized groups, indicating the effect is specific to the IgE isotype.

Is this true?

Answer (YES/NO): NO